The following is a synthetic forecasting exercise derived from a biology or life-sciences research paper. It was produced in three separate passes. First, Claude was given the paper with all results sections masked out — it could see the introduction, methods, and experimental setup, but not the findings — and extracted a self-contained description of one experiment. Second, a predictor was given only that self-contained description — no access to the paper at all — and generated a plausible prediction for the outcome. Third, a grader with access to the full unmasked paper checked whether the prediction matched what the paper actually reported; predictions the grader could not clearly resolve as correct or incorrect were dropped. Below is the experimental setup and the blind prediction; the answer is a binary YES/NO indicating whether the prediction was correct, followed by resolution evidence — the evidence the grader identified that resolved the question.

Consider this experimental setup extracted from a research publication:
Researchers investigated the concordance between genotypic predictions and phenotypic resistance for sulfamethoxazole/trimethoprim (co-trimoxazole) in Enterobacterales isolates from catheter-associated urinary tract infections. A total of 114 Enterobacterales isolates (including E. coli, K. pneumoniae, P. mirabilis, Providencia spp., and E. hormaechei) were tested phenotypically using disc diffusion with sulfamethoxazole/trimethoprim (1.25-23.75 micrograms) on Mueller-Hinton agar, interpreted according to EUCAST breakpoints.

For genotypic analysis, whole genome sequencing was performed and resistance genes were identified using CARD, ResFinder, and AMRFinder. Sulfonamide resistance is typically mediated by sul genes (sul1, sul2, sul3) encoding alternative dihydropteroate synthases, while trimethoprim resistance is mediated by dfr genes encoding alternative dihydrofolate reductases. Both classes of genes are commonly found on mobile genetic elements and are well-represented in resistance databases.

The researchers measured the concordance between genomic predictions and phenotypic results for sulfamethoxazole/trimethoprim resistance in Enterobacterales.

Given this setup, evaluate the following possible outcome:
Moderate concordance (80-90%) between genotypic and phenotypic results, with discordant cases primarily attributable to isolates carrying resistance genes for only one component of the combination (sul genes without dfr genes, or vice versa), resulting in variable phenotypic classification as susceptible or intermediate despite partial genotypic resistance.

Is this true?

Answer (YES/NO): NO